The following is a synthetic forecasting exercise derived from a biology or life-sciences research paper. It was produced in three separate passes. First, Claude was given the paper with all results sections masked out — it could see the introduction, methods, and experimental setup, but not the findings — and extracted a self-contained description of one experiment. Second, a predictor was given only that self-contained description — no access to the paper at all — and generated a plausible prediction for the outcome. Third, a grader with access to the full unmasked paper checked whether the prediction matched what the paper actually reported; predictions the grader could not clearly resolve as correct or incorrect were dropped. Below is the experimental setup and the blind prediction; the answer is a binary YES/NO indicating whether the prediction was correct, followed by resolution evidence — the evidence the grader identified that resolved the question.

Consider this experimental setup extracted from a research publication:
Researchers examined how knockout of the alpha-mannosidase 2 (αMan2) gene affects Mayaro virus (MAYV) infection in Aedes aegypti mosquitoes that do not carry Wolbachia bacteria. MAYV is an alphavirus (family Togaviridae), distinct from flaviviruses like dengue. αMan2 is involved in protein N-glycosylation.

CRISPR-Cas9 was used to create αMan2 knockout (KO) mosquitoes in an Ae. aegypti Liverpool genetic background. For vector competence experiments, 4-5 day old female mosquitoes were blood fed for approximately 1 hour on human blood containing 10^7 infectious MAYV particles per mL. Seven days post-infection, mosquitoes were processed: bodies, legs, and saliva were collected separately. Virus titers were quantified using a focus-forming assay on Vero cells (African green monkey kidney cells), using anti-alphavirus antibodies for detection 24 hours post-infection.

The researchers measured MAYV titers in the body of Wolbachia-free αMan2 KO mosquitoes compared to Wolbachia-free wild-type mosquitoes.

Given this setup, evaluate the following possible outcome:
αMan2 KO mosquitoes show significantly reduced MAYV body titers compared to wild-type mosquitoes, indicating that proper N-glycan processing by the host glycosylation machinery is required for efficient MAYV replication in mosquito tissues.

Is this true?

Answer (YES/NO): NO